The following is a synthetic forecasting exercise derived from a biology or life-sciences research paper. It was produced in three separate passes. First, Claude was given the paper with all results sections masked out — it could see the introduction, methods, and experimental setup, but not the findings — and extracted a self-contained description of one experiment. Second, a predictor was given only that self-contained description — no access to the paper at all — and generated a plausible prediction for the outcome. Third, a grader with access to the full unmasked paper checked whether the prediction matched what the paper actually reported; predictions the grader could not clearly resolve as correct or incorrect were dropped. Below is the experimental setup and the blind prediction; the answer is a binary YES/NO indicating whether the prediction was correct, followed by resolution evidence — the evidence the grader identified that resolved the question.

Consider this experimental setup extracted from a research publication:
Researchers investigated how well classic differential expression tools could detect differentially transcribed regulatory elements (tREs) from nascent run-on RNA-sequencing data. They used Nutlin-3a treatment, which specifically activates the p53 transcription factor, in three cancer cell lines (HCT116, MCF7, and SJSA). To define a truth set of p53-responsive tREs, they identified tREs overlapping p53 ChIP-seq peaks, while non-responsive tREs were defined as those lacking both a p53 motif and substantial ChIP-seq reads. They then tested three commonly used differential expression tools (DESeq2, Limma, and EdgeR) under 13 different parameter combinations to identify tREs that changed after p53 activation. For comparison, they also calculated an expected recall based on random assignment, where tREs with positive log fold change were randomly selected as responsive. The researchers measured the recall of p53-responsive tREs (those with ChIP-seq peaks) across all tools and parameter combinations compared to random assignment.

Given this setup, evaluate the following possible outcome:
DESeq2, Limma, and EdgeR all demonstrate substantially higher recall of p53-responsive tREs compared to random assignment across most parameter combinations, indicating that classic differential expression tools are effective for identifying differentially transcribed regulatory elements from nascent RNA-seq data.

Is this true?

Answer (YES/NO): NO